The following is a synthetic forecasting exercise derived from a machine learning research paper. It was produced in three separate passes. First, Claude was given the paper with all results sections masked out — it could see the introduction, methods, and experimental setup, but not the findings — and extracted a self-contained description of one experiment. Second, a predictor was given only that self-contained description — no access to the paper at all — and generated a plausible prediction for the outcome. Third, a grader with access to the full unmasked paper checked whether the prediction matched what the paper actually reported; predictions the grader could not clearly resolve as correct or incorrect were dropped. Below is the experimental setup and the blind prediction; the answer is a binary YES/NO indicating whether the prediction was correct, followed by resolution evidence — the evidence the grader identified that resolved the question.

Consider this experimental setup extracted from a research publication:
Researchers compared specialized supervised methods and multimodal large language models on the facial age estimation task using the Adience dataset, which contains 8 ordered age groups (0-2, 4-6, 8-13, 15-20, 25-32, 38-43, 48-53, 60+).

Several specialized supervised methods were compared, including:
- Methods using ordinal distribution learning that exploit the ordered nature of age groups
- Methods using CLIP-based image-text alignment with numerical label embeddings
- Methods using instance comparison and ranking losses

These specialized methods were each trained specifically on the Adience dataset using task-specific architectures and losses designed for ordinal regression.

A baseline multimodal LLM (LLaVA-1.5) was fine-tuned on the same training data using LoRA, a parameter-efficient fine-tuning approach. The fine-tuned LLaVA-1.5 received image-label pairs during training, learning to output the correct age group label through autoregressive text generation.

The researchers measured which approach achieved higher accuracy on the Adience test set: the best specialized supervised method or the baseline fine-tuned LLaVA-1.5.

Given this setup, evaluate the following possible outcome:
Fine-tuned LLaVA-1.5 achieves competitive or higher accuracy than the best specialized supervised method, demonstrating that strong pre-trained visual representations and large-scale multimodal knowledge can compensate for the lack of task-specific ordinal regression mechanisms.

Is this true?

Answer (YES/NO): NO